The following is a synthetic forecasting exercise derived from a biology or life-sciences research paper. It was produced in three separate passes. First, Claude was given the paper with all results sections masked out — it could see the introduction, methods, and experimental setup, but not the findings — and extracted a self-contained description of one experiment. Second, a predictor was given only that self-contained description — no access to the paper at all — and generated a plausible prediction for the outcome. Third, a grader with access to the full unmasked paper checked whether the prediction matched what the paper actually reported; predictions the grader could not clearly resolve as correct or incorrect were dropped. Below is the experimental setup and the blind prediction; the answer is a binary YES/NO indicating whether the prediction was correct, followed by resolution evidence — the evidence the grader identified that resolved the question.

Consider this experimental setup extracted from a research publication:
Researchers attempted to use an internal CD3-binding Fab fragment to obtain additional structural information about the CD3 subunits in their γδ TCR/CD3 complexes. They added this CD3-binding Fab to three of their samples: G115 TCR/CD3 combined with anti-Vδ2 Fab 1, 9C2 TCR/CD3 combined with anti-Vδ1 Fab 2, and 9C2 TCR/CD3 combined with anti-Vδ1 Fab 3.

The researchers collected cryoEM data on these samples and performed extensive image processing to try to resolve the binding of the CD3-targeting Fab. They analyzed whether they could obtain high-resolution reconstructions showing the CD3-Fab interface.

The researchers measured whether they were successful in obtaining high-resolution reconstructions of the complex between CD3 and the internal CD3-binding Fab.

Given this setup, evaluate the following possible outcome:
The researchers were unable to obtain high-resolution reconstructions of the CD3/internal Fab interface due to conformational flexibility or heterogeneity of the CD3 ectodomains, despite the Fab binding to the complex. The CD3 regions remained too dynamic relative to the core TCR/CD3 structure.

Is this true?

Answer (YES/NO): NO